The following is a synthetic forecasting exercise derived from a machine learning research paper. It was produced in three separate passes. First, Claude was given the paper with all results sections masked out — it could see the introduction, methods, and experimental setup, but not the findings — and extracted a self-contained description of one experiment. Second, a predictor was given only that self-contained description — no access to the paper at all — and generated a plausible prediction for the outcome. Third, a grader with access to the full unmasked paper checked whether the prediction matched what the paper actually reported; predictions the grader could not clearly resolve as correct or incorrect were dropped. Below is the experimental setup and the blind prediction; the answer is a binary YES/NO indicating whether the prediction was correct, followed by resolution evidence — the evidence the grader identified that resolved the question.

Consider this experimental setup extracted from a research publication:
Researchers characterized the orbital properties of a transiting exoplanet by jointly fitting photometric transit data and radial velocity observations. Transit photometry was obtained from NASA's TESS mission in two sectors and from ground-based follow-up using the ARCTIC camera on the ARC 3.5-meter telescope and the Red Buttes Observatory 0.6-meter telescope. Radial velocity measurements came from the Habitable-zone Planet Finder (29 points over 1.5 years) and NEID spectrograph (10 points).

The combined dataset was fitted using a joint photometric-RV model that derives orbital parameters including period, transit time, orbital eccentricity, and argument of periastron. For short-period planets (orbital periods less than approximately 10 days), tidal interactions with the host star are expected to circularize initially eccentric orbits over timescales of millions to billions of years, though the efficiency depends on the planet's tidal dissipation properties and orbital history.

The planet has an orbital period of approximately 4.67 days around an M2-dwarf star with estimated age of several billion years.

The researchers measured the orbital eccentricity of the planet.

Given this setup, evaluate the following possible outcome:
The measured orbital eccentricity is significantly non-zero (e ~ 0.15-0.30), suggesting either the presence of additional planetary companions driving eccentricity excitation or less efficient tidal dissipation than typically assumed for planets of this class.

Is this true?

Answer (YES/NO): NO